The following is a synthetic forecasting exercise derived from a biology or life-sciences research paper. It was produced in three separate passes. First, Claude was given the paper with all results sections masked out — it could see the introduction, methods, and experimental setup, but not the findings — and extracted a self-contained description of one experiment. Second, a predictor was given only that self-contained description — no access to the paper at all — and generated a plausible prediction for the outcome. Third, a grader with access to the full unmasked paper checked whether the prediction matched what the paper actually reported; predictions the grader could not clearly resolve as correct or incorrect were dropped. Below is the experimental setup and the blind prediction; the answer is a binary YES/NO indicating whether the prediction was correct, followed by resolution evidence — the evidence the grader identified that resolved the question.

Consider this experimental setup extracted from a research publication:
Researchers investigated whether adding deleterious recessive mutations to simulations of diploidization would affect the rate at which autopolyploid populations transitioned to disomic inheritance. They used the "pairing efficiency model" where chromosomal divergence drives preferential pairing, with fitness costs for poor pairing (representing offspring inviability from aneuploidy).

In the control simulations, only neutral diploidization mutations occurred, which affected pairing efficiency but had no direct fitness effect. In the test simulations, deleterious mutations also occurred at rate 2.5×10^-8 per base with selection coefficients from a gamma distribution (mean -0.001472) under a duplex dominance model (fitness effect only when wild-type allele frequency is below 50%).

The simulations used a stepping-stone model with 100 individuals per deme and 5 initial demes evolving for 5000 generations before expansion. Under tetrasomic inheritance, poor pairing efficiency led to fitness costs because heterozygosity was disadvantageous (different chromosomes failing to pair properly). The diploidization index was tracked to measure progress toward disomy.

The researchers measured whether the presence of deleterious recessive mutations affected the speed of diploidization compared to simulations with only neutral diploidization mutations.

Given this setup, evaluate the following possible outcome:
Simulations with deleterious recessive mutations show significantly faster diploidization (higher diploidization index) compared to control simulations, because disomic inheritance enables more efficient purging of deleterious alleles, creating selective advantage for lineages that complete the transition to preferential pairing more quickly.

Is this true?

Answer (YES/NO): YES